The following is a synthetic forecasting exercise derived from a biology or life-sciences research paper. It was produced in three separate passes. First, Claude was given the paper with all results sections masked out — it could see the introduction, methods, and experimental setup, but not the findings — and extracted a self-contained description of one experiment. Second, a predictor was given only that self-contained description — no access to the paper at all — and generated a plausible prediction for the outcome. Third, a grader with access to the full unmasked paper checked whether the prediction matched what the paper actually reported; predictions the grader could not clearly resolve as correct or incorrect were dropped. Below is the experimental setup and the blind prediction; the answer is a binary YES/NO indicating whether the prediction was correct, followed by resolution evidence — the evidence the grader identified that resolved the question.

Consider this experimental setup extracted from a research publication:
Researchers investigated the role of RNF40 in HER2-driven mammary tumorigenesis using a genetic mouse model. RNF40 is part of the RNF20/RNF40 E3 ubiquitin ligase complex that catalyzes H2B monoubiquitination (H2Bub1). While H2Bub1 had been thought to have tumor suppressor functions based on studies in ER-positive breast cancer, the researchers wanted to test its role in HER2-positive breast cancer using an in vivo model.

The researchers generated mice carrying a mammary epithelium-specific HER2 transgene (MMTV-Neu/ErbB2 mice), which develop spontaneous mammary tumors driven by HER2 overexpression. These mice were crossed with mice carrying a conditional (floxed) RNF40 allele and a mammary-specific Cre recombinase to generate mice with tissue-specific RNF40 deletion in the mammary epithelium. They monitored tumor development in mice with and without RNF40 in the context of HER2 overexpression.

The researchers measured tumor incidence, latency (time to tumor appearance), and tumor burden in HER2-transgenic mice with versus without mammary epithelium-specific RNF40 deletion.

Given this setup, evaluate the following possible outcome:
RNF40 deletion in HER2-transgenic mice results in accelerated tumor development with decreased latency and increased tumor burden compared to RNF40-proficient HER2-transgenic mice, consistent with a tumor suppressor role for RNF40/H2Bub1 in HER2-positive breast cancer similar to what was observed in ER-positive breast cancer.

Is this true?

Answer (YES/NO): NO